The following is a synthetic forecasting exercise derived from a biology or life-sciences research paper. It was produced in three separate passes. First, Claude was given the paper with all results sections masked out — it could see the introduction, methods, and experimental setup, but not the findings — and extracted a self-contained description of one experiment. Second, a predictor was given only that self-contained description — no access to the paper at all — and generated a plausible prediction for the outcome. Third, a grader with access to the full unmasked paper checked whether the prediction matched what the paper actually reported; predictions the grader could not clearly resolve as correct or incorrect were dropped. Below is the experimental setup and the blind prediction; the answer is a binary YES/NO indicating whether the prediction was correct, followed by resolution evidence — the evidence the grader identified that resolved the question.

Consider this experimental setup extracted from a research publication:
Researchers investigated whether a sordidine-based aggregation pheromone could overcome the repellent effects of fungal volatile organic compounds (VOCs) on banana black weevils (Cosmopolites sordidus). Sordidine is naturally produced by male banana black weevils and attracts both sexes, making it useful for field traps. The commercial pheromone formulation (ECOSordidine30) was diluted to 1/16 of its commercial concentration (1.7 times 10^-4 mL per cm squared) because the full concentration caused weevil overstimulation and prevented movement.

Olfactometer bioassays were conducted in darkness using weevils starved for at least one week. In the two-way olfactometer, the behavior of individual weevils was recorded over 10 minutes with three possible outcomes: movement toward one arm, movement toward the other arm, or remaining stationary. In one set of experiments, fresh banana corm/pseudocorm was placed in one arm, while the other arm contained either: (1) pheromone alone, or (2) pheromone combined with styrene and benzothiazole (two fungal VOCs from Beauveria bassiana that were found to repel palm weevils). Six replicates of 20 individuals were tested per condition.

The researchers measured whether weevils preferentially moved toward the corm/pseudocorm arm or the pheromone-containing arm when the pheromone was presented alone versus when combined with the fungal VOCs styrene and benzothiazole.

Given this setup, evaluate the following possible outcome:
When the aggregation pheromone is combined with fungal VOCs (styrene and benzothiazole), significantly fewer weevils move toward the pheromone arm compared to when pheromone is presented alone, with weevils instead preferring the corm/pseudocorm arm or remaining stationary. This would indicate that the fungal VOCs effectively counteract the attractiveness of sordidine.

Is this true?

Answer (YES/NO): YES